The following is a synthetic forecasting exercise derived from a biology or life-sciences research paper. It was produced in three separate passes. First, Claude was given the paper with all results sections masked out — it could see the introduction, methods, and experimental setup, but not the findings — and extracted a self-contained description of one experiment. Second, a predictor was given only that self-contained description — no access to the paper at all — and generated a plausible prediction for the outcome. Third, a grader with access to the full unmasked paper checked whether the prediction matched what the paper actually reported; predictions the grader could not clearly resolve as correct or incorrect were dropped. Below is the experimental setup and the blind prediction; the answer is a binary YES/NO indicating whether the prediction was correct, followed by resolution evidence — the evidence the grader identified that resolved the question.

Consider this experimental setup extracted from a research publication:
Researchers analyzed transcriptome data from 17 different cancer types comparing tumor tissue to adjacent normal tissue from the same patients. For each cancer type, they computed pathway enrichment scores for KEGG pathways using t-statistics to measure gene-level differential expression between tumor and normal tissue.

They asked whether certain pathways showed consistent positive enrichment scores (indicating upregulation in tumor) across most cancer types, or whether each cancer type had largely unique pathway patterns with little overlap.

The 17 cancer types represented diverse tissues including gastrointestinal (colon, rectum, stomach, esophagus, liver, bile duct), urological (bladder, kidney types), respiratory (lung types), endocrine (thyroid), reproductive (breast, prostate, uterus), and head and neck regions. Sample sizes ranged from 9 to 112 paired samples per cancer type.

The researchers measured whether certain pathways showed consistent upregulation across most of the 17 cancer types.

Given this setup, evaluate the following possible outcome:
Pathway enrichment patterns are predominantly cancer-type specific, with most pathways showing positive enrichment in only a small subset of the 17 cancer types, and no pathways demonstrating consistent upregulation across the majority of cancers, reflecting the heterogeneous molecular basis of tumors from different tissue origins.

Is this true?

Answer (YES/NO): NO